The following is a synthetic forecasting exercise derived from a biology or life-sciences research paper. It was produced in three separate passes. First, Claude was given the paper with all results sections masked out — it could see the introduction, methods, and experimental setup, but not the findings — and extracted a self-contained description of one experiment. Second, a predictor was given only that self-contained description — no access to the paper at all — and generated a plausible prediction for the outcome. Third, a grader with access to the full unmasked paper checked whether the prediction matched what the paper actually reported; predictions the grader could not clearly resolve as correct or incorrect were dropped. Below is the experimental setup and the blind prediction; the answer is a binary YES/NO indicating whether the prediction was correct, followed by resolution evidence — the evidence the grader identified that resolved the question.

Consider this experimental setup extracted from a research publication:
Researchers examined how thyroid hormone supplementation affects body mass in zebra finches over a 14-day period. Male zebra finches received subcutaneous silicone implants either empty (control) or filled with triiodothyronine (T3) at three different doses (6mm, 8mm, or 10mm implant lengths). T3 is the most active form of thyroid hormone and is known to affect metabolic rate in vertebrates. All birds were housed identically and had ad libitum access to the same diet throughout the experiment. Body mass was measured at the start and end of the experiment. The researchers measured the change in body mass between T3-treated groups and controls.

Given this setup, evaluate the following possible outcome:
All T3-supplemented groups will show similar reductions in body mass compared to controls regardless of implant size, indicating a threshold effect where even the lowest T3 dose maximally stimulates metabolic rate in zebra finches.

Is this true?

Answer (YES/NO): YES